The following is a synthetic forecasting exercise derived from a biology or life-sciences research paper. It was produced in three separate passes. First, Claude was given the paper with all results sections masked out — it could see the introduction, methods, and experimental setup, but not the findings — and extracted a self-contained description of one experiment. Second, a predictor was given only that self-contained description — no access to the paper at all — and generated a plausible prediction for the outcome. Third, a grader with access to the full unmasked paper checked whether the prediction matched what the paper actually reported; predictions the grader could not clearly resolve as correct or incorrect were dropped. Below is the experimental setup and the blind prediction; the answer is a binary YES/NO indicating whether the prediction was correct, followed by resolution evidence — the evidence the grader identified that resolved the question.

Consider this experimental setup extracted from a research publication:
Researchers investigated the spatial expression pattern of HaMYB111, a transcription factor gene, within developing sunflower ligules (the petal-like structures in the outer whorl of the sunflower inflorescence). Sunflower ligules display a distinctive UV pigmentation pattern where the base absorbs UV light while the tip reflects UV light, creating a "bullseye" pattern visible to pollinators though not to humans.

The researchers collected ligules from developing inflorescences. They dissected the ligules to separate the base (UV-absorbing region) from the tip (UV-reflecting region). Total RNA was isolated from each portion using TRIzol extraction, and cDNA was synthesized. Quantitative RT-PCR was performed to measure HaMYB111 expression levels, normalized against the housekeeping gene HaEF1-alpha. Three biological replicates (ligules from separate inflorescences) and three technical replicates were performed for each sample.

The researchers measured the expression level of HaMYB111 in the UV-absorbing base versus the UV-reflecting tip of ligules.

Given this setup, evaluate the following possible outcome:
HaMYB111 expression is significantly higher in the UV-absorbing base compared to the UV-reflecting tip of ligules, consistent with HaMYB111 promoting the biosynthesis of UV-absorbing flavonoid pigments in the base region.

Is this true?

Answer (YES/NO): YES